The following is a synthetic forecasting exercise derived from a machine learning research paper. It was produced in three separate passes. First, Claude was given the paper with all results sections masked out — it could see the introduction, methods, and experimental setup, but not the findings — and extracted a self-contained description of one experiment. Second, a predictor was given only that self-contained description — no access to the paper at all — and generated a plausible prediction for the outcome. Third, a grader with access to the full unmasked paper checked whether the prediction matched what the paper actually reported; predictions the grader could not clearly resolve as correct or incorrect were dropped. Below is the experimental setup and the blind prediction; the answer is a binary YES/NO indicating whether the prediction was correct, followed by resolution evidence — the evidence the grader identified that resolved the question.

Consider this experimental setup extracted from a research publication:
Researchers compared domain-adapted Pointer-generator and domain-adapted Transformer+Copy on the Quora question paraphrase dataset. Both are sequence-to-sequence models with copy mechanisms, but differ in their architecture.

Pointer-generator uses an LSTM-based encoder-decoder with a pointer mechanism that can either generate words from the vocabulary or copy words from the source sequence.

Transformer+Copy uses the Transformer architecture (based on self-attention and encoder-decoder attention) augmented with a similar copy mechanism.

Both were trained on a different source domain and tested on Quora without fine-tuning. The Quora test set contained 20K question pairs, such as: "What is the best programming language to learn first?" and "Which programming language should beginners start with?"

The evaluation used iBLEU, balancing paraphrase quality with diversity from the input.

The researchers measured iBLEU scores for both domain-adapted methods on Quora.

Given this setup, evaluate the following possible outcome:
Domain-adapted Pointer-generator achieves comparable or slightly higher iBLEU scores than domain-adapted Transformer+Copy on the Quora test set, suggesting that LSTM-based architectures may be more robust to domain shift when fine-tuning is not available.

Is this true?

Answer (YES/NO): NO